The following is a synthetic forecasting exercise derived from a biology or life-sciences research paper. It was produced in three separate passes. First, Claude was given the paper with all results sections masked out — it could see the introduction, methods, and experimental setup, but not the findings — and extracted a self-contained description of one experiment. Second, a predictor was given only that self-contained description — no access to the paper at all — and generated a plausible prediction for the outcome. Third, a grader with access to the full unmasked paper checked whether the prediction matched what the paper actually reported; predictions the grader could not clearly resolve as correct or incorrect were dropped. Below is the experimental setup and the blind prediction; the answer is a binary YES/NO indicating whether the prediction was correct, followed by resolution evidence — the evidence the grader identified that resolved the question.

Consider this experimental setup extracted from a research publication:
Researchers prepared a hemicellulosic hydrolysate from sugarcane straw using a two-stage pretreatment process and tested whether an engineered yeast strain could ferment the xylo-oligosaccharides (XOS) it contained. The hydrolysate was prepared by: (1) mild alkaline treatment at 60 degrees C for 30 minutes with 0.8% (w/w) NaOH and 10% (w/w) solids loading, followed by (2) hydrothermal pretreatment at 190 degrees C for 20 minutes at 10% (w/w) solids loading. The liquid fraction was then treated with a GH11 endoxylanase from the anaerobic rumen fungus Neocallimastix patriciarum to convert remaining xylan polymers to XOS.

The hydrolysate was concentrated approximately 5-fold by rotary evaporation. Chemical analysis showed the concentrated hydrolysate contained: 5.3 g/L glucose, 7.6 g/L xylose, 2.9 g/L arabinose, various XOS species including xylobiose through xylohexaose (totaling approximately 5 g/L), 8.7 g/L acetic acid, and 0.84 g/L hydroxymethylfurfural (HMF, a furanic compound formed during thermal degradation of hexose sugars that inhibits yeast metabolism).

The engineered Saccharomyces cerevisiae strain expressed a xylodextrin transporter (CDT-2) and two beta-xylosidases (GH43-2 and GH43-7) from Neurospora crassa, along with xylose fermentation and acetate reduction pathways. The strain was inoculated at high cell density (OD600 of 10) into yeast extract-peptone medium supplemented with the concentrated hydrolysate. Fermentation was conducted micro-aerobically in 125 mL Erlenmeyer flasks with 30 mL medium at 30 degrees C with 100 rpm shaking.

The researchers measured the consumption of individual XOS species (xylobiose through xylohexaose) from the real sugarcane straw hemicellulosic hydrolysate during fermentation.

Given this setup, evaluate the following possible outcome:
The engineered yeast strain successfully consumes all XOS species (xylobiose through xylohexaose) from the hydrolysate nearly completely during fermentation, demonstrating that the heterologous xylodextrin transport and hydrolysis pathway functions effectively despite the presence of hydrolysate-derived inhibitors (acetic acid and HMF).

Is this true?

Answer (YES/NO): NO